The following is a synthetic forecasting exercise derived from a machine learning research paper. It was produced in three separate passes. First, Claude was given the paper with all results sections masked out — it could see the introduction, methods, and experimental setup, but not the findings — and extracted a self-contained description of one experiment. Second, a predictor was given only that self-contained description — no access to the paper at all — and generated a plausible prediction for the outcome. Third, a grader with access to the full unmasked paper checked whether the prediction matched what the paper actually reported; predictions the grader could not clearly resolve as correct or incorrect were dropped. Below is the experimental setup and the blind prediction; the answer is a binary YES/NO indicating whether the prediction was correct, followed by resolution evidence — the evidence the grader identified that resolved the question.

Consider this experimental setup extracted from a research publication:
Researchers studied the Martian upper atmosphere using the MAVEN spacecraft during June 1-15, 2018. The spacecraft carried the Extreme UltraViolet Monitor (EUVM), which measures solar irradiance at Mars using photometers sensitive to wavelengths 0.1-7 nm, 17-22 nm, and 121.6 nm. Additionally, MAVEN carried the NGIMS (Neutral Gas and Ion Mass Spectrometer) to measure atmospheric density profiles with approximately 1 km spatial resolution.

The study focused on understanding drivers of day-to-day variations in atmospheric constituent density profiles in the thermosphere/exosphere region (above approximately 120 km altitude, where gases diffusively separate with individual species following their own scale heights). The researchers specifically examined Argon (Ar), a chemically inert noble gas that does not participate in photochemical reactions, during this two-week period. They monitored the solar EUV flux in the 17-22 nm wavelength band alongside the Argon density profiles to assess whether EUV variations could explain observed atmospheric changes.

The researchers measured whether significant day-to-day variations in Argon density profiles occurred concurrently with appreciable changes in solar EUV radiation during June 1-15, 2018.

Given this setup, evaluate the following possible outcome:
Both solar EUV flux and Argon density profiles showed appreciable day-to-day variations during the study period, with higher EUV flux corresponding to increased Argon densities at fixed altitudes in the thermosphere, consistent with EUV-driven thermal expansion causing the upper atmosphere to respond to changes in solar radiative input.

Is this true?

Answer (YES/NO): NO